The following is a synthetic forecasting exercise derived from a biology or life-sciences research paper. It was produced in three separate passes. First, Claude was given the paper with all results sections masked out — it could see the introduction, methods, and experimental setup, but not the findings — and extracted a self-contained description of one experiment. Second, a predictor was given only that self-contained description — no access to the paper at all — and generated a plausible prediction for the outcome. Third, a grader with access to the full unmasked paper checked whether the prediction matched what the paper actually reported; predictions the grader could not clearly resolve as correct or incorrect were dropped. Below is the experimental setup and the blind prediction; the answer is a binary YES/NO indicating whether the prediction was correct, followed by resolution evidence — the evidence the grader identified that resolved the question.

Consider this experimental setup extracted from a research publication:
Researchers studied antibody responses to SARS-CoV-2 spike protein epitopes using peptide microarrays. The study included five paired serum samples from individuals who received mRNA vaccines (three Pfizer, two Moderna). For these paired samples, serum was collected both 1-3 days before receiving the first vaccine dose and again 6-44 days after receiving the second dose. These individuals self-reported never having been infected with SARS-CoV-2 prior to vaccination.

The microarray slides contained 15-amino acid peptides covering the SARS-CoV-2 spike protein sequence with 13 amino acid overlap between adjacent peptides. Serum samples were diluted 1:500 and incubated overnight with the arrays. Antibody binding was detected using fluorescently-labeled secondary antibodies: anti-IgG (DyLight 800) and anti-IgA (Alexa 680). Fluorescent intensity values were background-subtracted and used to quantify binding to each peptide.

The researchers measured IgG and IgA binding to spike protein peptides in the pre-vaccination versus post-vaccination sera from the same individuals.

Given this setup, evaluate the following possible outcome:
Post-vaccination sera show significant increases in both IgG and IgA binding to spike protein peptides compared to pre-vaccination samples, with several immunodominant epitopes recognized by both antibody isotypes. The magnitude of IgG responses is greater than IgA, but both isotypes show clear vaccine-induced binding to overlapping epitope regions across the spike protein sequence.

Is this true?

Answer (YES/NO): NO